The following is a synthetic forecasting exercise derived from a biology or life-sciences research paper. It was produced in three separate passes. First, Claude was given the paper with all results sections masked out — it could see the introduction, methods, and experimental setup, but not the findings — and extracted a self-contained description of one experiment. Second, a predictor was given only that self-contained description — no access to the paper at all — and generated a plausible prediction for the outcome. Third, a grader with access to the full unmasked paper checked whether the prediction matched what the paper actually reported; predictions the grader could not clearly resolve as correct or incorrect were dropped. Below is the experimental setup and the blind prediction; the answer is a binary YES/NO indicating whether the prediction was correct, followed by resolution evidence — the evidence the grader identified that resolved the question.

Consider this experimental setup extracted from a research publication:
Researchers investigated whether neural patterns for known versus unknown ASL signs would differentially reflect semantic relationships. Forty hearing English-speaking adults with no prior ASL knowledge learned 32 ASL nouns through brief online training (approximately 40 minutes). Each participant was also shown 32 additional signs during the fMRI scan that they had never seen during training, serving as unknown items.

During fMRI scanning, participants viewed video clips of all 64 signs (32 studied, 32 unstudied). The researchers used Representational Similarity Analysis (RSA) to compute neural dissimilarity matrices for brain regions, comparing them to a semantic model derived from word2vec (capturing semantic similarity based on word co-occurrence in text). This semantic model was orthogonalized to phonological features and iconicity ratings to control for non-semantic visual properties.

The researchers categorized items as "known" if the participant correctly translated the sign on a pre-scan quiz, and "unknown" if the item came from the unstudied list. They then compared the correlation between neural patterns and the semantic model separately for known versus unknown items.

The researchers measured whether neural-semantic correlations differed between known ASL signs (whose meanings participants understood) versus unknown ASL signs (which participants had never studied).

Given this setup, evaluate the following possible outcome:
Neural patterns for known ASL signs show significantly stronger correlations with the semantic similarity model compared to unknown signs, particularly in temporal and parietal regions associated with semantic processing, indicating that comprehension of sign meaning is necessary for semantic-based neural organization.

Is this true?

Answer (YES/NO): YES